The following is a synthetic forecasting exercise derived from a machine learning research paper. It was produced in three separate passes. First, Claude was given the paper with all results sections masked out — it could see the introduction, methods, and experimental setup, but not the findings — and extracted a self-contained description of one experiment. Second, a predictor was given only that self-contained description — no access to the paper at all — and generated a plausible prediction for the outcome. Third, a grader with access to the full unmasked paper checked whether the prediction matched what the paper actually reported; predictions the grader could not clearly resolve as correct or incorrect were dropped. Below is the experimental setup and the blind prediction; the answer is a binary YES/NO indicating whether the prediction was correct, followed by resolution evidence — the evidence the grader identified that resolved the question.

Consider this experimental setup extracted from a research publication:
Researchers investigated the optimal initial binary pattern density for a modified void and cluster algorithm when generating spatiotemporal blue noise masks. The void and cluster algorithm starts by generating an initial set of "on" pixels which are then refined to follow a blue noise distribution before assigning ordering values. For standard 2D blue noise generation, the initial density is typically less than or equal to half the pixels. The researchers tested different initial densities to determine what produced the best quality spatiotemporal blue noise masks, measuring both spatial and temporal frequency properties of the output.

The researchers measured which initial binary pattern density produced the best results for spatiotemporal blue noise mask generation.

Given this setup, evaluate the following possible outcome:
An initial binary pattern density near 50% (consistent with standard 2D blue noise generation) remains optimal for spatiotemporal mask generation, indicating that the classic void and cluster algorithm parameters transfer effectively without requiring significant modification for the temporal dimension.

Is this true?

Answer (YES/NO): NO